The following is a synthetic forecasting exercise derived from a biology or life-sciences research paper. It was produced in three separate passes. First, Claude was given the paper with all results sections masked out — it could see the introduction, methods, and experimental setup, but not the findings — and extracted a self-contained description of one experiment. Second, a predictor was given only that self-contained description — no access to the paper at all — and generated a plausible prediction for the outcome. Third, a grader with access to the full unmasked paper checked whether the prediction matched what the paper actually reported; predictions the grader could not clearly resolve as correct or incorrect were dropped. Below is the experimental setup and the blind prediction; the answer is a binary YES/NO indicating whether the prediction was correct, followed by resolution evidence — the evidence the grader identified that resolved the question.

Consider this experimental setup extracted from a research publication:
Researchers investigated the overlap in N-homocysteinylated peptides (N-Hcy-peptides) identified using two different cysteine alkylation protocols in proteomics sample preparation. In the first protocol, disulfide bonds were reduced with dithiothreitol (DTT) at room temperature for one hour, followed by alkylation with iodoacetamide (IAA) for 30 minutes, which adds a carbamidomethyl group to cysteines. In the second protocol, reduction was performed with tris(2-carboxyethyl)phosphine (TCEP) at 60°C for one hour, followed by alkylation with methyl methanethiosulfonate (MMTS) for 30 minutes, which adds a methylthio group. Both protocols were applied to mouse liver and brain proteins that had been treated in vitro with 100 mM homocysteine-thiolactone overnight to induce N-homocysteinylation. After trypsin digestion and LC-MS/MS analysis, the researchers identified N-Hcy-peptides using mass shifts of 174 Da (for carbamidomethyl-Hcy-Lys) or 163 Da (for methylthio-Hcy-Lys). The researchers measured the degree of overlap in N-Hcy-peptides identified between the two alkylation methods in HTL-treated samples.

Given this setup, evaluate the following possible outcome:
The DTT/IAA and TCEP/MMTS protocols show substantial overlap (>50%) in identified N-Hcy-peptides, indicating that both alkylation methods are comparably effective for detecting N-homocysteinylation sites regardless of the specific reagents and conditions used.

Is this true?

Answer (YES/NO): NO